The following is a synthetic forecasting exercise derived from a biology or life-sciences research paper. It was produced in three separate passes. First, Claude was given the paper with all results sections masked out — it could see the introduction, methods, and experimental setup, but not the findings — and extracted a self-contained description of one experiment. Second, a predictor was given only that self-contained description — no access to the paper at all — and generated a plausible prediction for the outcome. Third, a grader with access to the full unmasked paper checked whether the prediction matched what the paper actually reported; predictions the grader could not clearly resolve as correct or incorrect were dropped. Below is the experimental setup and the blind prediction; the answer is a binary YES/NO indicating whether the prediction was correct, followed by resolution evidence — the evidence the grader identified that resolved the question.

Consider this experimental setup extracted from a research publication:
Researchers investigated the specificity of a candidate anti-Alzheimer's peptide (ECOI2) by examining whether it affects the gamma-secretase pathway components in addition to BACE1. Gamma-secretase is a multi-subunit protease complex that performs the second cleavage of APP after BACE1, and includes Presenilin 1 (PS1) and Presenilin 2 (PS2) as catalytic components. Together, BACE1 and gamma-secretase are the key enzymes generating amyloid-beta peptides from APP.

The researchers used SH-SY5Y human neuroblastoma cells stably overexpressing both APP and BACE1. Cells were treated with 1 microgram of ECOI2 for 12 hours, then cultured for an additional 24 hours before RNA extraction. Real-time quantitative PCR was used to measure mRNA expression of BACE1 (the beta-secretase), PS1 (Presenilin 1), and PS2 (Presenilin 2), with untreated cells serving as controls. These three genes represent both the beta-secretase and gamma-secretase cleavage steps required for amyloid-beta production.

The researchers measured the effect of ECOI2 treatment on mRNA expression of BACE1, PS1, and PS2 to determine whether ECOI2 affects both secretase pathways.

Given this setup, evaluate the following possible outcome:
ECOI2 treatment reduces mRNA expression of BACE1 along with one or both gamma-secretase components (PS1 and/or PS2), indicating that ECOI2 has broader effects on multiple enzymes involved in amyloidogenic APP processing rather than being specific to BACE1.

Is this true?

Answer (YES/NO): NO